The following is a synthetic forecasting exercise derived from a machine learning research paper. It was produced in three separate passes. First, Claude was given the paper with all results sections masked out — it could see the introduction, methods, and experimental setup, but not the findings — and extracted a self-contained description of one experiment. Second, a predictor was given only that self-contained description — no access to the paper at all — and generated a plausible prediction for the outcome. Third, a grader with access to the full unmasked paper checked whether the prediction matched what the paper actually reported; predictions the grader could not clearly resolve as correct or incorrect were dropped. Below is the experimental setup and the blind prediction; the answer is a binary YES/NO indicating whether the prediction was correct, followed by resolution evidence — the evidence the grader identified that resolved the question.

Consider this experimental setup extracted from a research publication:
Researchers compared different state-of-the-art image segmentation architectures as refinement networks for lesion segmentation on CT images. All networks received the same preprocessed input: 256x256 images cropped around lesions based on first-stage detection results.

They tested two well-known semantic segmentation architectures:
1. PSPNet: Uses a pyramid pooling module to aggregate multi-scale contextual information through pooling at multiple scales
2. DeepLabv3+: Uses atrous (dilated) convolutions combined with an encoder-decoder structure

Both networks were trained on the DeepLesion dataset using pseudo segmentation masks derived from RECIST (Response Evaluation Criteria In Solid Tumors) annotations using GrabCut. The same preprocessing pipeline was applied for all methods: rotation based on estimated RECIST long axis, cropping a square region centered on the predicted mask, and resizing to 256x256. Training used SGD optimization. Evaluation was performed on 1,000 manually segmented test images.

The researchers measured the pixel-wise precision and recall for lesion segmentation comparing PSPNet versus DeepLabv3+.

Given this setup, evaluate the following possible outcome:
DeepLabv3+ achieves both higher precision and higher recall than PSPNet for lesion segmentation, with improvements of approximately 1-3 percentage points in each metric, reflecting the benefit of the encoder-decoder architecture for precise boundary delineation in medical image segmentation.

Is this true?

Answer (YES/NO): NO